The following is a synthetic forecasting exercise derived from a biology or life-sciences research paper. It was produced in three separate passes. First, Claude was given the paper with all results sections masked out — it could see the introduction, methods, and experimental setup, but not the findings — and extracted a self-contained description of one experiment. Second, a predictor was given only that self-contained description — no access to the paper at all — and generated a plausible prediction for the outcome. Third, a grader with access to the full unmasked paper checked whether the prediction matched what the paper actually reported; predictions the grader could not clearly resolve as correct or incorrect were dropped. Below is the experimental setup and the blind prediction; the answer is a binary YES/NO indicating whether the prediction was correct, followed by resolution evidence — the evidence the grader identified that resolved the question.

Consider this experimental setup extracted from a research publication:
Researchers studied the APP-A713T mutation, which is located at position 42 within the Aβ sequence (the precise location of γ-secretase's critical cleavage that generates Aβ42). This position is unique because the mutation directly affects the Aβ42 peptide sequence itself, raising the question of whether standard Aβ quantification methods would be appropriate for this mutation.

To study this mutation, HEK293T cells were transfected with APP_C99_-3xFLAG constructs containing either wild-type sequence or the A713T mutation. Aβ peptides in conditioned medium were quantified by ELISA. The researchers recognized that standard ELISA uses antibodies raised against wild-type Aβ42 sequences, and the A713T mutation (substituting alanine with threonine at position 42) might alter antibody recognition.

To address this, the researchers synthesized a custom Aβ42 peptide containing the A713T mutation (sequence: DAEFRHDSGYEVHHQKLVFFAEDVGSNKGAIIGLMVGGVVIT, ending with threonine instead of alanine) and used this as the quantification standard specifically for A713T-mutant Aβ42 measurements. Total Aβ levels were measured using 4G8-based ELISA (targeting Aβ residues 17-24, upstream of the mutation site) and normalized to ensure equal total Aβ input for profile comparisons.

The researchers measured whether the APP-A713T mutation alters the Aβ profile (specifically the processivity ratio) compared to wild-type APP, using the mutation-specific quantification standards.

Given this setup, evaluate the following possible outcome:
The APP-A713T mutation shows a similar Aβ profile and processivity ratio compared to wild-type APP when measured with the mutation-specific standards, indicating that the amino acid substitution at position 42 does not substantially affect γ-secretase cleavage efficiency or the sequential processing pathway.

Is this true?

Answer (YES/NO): NO